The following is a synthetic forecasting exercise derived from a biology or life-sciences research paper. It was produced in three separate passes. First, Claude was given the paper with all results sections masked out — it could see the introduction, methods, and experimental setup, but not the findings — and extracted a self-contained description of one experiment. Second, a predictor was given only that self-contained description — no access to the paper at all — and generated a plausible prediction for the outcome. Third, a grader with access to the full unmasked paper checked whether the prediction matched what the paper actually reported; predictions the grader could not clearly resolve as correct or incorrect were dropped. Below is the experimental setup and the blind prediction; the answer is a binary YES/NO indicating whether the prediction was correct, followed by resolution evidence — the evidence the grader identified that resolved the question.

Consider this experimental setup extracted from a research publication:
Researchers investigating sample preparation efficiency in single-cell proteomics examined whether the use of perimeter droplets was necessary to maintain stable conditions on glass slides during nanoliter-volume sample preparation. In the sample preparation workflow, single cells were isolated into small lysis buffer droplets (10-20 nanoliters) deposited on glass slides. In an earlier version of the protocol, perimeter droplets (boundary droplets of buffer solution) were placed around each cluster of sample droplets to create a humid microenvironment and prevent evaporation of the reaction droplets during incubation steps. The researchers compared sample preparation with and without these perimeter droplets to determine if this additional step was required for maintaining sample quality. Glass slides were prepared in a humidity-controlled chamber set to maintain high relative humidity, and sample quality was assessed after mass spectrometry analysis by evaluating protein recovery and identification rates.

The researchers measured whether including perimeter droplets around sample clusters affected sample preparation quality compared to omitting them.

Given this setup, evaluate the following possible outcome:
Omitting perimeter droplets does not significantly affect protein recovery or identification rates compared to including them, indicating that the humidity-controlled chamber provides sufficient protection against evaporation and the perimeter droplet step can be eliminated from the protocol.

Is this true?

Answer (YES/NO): YES